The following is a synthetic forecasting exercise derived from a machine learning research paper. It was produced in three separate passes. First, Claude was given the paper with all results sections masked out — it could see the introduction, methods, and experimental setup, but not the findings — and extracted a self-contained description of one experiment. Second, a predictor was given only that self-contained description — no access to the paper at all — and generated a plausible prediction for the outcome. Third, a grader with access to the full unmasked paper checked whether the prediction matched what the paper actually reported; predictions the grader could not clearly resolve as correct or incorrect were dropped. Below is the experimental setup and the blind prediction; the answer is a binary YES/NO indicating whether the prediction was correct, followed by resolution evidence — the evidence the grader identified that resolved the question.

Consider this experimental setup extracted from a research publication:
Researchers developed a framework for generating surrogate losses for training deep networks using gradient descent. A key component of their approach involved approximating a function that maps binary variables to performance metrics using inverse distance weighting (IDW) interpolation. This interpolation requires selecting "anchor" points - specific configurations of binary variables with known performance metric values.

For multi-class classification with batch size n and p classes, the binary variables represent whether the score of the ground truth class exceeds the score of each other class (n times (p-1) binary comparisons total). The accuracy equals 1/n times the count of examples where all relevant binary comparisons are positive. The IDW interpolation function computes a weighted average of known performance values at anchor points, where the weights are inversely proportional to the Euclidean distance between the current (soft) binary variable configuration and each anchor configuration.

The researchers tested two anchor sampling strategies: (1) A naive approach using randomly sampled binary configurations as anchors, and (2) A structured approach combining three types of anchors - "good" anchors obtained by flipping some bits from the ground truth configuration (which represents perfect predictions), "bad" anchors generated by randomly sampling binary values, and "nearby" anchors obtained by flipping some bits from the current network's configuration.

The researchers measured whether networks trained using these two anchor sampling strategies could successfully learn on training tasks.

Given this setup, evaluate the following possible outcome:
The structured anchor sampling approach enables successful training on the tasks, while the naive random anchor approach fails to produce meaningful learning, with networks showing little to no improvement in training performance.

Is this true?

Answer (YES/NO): YES